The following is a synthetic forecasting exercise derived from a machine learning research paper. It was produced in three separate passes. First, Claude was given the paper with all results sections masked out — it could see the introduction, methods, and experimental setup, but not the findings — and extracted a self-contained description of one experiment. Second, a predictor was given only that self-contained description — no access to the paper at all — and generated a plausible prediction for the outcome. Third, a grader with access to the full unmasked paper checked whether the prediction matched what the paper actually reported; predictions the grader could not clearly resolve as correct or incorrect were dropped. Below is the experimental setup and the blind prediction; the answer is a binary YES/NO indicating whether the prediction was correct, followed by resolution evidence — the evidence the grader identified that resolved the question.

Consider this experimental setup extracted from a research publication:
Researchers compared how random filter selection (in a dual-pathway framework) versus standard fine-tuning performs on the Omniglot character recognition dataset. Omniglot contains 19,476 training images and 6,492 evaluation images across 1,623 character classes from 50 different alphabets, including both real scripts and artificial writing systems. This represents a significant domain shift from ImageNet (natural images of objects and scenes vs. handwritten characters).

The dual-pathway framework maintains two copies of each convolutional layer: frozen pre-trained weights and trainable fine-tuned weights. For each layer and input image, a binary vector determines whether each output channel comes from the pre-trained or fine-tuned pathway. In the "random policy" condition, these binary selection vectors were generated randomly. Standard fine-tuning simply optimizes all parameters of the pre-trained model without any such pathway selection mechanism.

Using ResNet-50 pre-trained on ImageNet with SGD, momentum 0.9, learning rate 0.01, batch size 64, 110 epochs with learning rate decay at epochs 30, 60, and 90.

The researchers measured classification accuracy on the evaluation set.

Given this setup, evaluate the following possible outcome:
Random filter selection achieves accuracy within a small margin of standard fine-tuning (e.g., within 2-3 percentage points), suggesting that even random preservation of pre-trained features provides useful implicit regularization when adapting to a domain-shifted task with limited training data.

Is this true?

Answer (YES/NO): YES